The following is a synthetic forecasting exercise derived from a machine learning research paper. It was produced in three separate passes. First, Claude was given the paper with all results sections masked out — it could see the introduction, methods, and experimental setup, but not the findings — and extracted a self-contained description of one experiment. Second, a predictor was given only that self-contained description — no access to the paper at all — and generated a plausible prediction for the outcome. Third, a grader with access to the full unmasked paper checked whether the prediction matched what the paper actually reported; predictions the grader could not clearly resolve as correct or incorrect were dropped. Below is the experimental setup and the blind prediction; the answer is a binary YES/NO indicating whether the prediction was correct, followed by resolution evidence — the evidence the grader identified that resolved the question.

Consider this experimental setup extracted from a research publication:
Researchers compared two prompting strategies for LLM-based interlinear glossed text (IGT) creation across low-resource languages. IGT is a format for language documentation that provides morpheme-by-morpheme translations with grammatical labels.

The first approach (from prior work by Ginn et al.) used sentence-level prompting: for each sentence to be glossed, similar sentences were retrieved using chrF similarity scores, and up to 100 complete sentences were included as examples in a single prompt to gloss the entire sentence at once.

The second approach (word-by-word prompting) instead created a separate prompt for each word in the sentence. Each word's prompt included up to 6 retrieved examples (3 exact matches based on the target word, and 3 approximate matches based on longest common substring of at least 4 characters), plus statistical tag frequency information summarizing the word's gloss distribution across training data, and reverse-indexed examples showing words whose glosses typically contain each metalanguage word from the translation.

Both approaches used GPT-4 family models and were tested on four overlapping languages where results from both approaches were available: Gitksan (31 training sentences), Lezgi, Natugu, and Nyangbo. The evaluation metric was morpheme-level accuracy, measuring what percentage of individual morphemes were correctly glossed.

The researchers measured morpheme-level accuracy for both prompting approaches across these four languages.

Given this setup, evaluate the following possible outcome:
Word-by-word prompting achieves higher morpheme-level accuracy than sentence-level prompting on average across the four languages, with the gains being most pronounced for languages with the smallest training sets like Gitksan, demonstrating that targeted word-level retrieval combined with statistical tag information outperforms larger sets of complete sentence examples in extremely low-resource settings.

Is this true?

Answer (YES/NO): NO